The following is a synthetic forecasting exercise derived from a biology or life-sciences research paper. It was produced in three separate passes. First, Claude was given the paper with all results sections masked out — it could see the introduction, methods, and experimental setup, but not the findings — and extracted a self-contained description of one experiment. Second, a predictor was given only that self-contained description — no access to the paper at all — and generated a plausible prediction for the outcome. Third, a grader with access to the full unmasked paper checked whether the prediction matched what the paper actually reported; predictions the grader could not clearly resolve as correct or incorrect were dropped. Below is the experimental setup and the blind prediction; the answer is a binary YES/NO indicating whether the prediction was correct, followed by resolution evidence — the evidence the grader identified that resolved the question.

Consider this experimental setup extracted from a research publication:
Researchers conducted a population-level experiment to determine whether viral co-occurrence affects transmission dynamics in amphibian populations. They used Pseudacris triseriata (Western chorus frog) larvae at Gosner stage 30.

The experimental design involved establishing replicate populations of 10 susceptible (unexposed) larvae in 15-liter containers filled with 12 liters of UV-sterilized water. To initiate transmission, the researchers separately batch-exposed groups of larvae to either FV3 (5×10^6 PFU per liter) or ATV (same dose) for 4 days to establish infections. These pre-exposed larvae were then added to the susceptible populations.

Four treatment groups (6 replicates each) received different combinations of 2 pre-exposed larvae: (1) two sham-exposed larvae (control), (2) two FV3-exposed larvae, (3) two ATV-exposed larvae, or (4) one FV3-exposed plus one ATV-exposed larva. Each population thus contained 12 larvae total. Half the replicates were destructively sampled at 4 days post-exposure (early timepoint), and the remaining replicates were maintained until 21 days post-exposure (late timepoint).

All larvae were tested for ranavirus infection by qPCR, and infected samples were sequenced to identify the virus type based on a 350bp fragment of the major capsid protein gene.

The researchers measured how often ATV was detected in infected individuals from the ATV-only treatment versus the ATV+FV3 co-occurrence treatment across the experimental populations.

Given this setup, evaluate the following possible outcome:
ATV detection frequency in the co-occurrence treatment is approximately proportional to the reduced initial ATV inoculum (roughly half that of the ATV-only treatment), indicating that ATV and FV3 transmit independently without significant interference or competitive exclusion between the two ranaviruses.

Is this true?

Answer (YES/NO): NO